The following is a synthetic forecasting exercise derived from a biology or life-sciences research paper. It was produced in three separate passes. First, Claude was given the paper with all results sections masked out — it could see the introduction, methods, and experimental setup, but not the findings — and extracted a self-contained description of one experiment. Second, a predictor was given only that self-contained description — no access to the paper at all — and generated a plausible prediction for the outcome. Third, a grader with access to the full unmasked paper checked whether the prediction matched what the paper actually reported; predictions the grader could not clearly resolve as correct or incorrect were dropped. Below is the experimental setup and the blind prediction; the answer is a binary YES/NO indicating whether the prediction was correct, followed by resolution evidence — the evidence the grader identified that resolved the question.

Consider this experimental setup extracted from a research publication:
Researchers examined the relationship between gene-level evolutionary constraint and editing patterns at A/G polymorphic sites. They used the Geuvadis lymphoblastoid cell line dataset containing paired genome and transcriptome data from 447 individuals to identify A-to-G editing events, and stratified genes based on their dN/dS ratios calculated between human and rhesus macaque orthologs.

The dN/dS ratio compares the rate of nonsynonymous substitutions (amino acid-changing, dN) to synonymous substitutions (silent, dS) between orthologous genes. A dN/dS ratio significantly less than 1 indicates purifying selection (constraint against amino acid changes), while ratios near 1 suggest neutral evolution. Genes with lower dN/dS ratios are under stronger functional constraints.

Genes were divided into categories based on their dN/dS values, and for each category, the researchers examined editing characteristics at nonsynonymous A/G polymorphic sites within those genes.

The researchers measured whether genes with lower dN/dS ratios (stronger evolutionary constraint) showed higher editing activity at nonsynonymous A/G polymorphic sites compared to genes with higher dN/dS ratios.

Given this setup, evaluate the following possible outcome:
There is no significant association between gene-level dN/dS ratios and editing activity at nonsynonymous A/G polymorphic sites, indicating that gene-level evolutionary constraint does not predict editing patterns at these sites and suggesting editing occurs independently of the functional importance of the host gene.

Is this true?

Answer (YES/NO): NO